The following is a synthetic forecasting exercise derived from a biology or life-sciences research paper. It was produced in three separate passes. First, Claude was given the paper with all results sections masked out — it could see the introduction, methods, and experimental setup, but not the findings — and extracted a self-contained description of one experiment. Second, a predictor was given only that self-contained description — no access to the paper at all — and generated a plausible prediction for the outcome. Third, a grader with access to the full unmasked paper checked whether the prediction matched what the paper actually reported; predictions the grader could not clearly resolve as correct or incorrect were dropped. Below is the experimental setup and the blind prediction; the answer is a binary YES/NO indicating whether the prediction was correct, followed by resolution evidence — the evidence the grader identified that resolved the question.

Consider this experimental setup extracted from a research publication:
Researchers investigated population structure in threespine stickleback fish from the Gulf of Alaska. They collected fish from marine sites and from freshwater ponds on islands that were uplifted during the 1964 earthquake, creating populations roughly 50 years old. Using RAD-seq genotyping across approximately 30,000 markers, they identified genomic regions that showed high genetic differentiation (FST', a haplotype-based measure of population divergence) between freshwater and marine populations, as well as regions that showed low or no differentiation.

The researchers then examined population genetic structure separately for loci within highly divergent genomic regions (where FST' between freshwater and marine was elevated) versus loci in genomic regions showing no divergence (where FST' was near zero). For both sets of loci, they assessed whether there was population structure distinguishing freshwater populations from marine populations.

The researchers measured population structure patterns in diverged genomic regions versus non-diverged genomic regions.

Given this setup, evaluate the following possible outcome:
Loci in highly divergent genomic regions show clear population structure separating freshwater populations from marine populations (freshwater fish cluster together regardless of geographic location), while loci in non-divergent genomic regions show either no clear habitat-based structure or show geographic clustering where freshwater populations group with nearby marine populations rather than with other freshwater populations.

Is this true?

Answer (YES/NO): YES